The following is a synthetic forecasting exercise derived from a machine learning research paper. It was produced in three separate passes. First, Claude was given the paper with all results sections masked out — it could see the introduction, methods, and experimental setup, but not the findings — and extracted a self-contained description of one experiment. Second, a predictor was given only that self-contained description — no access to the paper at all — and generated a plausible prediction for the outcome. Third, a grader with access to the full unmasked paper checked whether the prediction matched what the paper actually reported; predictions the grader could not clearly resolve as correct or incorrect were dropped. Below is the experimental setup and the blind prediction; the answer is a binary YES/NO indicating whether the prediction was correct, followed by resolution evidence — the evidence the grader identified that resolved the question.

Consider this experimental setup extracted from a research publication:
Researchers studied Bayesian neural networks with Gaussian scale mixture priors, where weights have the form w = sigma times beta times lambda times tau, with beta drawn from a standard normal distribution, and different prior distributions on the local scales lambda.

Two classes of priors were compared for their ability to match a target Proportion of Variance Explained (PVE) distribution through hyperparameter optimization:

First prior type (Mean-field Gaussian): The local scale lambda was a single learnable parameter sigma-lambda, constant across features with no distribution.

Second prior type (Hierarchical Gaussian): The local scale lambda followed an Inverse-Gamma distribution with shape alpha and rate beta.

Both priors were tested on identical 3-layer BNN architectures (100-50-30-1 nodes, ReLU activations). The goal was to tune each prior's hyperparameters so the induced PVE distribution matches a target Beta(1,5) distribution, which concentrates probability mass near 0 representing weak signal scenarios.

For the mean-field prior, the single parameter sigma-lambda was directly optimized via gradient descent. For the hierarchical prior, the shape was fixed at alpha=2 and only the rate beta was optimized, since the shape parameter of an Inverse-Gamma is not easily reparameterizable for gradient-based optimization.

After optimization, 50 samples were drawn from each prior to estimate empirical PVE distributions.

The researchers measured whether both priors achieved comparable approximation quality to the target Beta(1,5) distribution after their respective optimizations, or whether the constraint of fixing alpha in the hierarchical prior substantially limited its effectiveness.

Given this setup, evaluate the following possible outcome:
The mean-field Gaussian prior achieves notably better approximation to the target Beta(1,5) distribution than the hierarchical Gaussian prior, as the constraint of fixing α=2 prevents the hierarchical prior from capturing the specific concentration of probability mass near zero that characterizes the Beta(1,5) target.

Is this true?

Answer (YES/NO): NO